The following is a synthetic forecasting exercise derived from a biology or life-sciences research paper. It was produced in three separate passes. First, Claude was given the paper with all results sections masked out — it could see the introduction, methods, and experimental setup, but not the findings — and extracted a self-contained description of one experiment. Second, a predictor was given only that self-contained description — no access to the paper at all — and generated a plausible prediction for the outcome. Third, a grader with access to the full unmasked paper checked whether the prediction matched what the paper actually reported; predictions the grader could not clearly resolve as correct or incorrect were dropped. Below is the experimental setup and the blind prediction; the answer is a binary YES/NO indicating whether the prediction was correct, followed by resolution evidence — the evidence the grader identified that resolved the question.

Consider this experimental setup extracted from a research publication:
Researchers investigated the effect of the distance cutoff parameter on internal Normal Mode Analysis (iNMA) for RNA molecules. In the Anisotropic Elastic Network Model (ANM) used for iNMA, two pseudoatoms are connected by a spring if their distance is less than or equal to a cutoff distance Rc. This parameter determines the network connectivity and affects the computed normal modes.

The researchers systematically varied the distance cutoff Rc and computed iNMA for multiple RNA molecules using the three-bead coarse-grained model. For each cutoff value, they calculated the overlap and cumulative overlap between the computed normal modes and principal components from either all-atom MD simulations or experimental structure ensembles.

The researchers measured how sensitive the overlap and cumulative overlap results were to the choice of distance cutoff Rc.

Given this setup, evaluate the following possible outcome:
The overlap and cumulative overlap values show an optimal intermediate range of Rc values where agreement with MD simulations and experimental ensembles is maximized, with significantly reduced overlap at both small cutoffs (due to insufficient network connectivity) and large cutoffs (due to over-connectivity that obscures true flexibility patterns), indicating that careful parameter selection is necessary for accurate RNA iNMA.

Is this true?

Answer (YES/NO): NO